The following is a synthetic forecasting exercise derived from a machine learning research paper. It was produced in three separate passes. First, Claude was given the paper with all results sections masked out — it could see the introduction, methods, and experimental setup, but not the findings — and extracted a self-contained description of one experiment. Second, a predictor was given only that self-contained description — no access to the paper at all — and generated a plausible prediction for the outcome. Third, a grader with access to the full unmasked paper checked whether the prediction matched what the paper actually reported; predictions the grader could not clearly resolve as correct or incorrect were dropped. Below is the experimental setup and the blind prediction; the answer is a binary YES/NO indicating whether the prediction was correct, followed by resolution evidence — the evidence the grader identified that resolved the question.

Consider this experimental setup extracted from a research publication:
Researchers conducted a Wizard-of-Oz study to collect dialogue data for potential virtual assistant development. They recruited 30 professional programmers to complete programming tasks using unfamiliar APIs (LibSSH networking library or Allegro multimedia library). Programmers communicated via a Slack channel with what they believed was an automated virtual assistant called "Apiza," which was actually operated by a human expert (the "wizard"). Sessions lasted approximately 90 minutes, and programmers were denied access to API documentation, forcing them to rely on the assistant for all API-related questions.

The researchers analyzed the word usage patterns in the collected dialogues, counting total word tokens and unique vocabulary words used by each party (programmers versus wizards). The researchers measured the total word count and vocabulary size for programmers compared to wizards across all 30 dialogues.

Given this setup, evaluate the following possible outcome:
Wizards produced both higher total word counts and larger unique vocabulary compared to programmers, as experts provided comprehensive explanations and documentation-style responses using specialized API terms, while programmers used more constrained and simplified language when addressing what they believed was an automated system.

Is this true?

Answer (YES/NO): YES